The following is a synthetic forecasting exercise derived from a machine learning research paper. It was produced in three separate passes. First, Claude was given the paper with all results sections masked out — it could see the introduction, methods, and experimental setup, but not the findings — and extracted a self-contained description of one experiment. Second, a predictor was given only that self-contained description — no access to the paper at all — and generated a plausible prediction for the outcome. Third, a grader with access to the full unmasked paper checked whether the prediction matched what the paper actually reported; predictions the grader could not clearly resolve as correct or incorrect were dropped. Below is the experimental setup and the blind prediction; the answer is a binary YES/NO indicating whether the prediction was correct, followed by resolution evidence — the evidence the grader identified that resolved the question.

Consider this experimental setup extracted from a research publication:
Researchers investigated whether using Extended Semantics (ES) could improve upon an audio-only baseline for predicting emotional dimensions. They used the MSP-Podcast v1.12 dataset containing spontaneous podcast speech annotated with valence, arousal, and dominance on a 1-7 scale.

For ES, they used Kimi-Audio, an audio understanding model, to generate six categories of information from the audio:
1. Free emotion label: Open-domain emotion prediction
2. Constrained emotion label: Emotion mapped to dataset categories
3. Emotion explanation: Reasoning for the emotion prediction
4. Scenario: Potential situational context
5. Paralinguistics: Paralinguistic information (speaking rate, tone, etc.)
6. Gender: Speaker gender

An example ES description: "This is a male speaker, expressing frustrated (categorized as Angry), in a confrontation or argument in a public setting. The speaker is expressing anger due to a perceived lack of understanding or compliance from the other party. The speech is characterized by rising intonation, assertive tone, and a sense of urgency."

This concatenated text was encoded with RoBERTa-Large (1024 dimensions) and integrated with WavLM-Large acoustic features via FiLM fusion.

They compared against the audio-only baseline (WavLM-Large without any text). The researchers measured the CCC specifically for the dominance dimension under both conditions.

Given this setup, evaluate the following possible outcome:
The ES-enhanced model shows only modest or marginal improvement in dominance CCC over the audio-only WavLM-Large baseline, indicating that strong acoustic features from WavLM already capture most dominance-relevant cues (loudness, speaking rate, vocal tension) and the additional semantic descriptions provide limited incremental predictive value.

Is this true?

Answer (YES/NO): NO